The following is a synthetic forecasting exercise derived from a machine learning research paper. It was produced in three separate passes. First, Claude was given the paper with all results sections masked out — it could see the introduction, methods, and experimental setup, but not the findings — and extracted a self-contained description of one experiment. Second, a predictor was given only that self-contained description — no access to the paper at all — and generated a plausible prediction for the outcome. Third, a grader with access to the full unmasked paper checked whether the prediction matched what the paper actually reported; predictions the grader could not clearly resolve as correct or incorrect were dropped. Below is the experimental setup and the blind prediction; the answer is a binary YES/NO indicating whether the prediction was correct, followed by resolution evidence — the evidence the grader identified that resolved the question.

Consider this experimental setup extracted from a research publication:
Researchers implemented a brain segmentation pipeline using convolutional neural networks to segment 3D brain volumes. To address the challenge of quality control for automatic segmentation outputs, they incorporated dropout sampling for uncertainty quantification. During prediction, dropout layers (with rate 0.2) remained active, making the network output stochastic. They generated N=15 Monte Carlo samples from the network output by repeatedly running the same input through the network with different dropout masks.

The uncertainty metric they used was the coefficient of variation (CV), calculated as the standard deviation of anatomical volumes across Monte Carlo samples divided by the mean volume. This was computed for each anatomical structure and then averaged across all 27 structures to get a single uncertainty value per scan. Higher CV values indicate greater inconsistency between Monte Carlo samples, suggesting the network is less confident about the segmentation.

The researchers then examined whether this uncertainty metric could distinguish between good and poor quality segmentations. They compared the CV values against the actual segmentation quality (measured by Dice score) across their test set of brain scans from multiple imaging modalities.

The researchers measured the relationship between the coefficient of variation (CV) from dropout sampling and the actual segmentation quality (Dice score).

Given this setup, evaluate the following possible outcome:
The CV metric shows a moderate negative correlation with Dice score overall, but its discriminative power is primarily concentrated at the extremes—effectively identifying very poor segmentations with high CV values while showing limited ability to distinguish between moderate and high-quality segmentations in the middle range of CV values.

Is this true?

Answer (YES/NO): NO